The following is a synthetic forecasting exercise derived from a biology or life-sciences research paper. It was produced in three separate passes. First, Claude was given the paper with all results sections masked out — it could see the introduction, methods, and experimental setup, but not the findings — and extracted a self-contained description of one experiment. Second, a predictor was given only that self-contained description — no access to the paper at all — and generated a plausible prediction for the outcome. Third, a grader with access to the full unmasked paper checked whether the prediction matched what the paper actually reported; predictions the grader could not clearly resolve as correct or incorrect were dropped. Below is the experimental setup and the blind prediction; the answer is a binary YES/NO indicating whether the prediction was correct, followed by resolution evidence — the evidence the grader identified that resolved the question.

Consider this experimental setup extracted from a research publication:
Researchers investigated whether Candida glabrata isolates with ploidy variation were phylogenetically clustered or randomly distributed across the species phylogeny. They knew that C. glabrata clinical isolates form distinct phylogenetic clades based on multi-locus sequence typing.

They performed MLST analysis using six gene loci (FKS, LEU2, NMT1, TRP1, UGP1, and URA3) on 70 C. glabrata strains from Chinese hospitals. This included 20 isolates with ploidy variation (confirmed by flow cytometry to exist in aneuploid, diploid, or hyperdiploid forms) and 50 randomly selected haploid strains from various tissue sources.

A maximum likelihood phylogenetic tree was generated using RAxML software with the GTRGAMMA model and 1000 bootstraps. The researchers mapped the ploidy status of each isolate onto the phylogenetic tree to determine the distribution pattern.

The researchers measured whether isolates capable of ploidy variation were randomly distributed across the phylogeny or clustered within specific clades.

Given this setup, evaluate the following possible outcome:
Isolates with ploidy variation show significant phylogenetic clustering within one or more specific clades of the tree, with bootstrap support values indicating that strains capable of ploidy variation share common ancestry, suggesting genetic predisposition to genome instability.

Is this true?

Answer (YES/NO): NO